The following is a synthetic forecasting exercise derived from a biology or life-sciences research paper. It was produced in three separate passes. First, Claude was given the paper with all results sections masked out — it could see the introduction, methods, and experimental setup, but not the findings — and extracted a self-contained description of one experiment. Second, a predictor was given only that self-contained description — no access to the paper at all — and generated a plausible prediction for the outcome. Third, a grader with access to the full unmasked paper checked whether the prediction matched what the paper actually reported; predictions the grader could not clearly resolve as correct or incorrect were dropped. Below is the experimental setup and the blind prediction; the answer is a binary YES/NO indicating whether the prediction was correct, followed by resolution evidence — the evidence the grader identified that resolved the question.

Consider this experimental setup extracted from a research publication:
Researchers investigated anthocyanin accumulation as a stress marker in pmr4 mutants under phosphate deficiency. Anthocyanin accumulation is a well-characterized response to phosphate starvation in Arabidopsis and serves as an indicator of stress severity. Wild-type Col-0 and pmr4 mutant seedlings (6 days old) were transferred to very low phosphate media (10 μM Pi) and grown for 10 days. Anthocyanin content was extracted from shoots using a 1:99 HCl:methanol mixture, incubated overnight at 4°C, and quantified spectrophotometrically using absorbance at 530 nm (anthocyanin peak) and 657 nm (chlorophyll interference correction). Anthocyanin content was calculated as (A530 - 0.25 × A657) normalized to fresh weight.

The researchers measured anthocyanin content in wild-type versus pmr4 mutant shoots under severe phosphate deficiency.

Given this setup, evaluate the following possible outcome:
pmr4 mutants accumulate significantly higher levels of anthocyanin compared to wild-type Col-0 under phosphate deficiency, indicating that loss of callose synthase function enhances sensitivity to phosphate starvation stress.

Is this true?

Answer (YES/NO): YES